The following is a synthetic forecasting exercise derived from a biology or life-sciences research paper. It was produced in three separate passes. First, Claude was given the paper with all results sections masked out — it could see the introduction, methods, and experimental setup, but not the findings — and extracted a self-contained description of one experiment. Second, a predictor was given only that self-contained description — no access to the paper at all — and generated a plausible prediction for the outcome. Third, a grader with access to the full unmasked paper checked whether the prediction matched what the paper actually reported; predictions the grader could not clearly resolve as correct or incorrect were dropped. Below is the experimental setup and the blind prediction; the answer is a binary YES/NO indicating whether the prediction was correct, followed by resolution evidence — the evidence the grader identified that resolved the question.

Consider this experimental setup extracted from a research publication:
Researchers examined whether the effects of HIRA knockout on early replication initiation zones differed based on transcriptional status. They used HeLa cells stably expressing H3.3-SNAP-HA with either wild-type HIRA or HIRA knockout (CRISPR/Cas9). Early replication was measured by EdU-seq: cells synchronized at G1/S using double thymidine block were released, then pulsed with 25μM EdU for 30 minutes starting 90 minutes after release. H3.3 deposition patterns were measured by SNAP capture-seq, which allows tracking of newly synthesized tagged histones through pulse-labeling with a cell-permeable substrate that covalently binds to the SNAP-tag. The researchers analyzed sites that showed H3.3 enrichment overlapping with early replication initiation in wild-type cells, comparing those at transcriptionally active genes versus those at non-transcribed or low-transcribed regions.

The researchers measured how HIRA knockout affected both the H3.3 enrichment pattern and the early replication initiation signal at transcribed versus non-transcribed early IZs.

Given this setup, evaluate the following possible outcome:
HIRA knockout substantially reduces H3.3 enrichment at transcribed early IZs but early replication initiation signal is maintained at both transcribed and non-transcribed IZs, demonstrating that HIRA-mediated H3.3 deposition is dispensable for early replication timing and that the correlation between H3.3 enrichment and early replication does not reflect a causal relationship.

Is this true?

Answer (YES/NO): NO